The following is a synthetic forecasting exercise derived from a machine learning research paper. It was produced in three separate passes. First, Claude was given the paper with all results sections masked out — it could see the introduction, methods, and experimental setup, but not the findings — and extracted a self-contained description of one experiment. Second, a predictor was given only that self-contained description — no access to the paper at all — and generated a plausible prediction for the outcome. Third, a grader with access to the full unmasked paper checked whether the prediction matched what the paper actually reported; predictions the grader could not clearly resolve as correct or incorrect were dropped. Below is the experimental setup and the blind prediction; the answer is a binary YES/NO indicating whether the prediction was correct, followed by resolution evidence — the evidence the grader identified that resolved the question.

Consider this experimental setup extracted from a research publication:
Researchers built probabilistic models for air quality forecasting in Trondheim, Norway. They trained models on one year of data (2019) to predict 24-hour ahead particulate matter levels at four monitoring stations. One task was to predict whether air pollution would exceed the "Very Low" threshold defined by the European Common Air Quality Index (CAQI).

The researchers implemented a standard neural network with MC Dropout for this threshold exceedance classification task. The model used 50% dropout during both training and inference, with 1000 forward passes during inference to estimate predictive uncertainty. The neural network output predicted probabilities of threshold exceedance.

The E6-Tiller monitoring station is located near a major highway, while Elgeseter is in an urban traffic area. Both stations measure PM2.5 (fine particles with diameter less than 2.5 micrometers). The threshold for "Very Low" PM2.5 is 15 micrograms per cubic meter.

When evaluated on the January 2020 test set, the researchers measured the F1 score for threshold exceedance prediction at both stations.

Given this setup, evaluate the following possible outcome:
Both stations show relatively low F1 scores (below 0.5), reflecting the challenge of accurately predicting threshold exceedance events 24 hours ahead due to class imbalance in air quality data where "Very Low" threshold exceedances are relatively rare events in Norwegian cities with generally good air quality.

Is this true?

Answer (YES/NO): YES